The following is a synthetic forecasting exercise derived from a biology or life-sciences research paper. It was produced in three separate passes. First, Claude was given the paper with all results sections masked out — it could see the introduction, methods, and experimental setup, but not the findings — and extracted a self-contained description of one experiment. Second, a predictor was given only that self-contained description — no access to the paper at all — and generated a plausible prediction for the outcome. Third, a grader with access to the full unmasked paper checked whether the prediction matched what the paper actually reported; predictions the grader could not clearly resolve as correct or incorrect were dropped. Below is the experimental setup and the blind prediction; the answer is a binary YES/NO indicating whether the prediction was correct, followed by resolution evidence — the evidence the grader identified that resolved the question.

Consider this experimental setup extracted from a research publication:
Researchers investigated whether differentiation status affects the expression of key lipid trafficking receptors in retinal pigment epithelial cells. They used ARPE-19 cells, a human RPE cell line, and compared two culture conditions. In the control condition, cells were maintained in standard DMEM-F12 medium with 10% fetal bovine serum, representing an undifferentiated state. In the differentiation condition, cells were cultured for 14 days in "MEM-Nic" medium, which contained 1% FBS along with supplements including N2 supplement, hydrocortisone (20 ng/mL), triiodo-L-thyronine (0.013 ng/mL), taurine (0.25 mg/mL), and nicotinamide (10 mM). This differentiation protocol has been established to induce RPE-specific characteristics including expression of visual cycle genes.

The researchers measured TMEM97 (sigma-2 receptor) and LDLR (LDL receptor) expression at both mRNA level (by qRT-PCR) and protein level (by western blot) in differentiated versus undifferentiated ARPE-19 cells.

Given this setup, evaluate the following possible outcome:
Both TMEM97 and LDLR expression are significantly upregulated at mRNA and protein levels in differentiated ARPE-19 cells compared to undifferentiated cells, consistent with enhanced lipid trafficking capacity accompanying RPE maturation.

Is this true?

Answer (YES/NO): NO